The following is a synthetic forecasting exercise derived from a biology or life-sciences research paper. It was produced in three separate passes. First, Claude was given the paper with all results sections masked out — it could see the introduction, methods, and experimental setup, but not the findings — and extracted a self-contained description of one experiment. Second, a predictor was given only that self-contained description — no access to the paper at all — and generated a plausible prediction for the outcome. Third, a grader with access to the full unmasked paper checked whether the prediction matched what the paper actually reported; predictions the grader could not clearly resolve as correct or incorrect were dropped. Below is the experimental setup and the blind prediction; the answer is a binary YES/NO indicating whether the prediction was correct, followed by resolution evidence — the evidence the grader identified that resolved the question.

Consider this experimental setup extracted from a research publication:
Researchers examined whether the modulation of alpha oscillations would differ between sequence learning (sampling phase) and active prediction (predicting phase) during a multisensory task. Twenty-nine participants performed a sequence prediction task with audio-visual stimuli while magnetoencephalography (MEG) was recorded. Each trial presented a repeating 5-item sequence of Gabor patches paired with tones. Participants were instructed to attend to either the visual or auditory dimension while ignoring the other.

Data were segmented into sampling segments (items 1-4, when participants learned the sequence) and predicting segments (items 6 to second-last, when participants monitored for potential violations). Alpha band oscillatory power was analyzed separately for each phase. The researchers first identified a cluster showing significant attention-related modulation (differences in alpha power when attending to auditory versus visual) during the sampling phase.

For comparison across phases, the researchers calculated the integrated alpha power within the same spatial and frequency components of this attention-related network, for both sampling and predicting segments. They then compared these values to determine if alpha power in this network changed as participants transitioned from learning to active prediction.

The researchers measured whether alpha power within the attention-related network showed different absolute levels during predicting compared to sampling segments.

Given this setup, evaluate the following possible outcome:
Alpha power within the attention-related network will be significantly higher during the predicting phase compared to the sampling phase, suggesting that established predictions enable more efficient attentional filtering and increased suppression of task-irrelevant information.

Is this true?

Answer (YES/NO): NO